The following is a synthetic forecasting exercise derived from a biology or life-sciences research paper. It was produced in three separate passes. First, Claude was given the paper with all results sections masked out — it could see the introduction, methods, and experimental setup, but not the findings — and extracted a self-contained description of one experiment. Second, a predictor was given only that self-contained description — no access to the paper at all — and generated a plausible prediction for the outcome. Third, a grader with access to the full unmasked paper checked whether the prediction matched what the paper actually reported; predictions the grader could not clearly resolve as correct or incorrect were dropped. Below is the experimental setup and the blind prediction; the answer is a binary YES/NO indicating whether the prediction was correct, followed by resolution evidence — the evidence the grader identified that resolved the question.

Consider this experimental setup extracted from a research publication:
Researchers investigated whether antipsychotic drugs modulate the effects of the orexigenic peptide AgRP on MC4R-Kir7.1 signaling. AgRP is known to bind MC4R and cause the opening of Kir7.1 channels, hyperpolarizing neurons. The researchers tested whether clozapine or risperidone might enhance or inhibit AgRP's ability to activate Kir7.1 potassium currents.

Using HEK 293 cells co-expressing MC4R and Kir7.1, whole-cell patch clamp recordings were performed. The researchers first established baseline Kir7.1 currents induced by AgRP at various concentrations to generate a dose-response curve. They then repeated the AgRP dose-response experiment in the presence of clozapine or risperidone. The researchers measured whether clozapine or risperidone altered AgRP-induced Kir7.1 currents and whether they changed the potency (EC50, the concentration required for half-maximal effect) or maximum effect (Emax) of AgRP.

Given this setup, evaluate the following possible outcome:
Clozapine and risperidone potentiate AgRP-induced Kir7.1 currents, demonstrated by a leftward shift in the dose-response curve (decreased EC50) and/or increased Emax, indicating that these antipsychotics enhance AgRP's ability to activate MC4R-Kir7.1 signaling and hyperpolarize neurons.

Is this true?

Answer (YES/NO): NO